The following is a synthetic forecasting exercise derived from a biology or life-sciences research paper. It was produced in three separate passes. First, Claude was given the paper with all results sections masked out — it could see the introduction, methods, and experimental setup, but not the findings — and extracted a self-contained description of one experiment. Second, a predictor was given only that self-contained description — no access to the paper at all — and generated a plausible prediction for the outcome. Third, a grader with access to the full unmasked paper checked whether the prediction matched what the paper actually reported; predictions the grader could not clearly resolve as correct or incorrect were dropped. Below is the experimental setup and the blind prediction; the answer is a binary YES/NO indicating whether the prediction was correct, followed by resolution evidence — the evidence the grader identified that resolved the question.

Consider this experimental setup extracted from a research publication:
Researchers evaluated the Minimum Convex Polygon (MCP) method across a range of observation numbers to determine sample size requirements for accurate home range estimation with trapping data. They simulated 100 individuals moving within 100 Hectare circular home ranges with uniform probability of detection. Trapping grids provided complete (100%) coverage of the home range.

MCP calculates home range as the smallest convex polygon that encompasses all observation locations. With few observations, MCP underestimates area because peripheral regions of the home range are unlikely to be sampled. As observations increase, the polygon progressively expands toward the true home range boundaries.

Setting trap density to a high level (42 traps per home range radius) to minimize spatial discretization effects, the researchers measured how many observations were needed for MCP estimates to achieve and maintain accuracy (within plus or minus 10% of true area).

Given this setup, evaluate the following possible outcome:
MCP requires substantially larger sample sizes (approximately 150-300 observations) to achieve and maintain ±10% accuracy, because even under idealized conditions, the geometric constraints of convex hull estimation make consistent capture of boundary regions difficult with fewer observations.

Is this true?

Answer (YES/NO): NO